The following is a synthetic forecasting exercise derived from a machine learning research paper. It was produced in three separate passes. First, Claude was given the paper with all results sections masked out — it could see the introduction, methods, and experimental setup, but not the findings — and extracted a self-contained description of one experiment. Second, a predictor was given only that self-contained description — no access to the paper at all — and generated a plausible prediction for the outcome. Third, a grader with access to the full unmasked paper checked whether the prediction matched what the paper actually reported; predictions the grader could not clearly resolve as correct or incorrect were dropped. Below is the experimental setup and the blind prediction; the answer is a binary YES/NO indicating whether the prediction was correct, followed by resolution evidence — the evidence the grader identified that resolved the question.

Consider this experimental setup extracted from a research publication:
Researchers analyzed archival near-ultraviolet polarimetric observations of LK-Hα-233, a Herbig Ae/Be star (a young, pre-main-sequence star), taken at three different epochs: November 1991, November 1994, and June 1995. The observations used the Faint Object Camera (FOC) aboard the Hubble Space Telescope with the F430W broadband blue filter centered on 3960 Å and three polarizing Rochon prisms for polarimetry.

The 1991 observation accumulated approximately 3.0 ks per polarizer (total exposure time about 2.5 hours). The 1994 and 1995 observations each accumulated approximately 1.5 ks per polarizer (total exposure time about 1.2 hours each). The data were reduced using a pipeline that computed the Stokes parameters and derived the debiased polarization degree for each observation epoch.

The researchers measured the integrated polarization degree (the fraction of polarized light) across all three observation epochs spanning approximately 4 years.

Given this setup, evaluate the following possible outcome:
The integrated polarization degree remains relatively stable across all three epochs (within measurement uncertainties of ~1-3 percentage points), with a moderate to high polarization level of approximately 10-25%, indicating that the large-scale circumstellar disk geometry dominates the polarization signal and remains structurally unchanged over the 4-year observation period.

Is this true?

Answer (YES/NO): NO